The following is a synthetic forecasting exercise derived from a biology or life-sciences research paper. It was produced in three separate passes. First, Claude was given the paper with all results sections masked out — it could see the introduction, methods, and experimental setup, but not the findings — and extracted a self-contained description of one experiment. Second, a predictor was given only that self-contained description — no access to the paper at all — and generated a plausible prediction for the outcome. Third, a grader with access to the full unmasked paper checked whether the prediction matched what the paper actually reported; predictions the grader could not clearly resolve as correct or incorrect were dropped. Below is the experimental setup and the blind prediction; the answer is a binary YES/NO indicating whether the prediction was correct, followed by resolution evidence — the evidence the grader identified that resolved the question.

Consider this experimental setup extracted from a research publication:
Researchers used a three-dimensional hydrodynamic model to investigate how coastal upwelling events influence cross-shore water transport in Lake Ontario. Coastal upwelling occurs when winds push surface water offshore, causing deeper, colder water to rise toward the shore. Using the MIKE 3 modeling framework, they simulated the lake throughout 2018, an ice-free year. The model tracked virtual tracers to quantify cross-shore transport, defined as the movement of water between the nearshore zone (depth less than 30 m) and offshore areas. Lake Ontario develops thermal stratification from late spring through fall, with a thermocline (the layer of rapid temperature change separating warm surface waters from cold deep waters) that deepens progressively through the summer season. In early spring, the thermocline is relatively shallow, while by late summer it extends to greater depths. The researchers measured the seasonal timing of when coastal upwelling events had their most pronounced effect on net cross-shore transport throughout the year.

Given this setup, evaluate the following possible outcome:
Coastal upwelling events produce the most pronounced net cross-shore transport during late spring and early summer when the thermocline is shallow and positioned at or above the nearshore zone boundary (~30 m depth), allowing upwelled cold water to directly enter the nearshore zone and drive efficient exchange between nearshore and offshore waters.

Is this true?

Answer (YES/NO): YES